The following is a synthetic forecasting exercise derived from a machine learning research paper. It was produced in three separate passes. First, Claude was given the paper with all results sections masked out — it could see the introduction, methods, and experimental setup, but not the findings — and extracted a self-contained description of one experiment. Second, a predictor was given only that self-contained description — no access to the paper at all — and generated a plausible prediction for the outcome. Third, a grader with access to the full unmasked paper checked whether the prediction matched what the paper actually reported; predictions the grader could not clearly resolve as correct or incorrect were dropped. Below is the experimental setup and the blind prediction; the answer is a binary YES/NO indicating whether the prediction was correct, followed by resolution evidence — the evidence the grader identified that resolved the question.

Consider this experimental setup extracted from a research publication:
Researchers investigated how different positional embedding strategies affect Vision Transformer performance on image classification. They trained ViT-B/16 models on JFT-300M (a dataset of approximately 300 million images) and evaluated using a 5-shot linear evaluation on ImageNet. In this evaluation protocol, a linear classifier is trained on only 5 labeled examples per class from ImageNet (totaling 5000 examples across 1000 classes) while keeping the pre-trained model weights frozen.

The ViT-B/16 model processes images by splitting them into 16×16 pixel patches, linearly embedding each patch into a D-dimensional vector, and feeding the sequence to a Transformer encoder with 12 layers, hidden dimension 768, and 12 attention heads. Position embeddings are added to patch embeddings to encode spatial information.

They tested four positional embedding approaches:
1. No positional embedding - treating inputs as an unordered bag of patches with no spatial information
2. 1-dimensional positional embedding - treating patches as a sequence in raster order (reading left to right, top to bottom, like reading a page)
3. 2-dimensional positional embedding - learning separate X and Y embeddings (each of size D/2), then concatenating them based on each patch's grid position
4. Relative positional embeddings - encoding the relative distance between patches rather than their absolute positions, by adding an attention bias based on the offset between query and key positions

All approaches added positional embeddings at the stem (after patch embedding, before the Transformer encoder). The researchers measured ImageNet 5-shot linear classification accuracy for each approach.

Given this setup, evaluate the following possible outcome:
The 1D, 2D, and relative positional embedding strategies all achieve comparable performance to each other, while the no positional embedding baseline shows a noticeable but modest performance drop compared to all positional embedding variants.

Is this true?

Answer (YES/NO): NO